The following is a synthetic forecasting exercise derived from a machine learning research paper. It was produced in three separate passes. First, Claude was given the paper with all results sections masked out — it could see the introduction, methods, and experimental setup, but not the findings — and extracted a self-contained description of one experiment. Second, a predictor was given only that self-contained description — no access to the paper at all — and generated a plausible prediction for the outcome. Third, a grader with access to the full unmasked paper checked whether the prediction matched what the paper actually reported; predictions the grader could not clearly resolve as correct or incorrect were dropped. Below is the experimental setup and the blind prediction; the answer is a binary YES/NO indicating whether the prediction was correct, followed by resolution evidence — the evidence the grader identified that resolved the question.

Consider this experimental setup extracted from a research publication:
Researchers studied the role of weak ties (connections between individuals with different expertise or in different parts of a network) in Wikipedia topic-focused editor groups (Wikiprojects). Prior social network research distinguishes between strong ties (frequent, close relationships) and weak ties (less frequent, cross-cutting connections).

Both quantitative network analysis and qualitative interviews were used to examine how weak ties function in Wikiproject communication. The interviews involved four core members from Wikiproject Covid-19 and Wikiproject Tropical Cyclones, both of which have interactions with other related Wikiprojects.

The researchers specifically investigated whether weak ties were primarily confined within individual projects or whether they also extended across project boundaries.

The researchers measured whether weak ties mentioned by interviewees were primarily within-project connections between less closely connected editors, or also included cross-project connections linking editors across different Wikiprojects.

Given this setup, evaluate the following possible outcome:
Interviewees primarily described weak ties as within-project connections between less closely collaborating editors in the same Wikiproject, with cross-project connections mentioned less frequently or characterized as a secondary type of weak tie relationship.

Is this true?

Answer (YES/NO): NO